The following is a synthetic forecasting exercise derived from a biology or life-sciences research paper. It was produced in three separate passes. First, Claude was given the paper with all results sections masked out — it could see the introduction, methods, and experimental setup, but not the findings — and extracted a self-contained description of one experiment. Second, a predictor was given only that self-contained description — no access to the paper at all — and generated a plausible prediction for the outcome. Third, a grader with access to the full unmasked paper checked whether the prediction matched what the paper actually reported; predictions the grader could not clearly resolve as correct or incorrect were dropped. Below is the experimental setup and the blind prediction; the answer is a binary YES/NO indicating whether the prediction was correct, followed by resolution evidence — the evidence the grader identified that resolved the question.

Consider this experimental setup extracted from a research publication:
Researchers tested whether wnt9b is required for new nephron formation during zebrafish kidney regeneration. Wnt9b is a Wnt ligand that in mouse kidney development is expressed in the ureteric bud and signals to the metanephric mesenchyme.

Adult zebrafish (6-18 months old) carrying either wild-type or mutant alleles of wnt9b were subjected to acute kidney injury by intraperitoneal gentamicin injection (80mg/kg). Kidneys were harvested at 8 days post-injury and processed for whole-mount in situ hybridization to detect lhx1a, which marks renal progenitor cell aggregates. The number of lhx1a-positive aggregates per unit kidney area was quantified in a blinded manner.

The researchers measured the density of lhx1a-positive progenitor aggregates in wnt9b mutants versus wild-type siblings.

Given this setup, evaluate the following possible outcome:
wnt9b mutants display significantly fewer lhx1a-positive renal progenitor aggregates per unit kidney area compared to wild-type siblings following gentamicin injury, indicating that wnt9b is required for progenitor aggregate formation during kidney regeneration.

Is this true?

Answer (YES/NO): YES